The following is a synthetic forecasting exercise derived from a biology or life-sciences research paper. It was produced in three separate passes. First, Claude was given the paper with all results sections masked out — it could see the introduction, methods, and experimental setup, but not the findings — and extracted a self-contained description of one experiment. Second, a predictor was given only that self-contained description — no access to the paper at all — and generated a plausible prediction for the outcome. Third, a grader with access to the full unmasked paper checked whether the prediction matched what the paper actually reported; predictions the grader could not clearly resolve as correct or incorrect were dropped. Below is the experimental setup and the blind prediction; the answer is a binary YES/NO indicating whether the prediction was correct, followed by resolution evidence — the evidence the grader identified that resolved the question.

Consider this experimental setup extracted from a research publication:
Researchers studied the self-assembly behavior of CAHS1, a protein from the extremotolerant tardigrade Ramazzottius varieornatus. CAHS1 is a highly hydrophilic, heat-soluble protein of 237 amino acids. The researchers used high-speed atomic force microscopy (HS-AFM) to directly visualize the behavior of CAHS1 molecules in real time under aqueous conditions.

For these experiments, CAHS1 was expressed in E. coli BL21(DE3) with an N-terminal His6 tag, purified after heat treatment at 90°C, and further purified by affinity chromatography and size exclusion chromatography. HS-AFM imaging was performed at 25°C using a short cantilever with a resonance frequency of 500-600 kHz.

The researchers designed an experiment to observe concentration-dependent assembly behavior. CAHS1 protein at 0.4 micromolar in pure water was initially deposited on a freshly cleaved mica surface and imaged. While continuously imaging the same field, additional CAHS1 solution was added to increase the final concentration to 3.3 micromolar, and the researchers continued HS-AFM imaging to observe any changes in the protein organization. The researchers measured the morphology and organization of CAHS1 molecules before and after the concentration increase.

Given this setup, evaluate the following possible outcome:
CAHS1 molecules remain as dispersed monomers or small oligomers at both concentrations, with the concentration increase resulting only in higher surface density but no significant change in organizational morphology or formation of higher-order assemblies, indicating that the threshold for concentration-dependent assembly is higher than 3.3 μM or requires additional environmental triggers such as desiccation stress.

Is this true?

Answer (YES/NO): NO